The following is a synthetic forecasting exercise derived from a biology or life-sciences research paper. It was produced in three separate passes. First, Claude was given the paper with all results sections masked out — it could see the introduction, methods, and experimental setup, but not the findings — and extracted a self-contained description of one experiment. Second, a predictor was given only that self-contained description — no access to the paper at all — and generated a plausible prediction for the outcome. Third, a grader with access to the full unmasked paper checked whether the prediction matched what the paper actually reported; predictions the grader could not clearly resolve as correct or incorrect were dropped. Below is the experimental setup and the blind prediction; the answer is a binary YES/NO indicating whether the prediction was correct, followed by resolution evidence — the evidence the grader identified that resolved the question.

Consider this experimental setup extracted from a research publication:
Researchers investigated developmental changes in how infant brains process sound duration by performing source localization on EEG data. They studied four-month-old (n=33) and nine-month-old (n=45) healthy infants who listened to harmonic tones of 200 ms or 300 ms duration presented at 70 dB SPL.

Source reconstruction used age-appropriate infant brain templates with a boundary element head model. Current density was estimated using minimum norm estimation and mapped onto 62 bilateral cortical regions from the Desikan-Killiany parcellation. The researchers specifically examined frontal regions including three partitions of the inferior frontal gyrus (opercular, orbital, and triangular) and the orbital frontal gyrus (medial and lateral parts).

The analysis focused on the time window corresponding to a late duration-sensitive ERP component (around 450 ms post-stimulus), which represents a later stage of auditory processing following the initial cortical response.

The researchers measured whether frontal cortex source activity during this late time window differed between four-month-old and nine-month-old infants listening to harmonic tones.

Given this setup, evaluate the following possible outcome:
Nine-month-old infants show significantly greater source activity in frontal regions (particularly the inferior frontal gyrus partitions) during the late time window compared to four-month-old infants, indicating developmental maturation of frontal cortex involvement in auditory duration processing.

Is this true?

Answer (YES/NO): NO